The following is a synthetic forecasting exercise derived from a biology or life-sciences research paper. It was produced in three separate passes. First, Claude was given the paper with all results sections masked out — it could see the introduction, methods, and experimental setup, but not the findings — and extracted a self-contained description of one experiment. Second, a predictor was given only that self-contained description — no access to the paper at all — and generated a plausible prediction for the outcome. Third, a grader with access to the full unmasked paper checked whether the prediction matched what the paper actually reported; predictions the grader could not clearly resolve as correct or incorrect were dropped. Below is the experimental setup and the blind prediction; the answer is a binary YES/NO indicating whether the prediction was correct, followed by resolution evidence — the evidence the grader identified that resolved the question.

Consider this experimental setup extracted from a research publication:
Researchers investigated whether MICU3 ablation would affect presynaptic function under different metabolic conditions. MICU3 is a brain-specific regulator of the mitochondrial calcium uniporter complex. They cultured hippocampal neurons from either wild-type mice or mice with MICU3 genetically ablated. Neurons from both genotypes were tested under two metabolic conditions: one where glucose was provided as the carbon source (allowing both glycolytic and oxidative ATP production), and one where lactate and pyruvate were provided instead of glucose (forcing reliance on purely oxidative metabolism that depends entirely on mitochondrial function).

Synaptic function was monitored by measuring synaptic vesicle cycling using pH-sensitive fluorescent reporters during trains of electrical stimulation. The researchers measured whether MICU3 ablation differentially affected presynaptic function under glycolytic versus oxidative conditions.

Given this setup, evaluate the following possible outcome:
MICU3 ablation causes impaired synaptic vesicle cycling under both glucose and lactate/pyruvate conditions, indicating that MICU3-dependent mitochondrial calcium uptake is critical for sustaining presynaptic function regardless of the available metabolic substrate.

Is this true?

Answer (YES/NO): NO